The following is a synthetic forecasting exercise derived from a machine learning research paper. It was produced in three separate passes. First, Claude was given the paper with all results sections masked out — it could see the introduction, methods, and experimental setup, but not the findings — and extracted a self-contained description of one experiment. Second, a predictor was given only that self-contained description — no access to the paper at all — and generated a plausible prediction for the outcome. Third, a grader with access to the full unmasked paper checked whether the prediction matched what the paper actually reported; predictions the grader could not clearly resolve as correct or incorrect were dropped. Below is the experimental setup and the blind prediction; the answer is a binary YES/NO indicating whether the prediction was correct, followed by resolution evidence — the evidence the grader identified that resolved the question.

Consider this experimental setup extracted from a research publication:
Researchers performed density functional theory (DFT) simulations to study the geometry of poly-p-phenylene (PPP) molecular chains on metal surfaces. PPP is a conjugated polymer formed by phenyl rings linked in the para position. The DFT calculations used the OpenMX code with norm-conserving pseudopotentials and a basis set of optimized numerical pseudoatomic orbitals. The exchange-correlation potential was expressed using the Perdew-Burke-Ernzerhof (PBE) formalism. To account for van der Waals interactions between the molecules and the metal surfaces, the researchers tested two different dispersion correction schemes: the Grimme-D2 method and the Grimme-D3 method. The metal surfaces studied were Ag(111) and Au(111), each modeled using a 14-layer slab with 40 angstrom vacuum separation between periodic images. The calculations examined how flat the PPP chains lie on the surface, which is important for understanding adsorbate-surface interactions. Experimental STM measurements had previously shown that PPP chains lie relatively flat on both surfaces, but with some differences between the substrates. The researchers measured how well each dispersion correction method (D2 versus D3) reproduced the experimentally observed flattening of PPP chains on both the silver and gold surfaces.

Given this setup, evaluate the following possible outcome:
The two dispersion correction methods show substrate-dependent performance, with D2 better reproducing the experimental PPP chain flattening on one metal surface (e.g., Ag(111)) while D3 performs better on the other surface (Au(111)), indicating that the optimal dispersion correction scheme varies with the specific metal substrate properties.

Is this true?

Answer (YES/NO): NO